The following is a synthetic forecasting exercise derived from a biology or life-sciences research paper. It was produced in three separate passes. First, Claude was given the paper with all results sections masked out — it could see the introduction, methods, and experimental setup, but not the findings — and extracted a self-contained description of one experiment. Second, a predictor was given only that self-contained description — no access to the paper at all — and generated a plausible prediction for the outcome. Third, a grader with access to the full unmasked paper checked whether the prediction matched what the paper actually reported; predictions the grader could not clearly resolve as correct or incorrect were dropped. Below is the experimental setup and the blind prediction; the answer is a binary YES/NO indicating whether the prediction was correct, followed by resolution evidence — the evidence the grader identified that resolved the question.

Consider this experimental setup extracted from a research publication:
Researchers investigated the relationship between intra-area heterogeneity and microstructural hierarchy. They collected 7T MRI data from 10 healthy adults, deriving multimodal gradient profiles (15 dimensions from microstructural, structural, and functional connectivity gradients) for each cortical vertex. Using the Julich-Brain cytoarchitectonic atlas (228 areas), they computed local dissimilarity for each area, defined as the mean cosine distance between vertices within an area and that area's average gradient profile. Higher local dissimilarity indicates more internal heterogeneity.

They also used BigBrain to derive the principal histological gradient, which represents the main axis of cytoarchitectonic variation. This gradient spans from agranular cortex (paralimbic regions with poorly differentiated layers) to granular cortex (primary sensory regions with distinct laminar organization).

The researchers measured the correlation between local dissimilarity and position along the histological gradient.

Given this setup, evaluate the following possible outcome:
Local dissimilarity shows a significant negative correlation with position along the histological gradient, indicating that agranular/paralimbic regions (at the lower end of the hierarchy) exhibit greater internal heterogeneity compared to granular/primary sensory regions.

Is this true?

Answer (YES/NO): NO